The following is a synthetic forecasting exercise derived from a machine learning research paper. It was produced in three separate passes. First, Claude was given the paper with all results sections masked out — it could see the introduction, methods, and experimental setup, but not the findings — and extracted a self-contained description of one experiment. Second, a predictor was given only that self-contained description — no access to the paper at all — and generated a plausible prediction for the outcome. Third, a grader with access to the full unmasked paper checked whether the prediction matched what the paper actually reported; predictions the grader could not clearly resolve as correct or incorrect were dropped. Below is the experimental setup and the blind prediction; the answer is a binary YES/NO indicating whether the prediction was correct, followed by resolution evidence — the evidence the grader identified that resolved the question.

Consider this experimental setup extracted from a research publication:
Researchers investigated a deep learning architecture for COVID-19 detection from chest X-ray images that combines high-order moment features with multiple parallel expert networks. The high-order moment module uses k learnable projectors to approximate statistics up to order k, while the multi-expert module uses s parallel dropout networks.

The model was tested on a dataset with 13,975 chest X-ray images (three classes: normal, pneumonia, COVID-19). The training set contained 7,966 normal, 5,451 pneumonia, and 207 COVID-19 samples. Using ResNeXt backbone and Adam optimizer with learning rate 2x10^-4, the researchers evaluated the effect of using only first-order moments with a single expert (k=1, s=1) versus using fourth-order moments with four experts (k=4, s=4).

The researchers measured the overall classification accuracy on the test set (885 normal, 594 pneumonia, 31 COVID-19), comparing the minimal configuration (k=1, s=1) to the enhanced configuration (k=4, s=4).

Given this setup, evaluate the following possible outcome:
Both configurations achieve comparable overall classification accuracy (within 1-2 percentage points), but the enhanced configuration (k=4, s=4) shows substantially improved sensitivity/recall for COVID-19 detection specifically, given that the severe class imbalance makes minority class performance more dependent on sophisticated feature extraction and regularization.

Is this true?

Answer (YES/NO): NO